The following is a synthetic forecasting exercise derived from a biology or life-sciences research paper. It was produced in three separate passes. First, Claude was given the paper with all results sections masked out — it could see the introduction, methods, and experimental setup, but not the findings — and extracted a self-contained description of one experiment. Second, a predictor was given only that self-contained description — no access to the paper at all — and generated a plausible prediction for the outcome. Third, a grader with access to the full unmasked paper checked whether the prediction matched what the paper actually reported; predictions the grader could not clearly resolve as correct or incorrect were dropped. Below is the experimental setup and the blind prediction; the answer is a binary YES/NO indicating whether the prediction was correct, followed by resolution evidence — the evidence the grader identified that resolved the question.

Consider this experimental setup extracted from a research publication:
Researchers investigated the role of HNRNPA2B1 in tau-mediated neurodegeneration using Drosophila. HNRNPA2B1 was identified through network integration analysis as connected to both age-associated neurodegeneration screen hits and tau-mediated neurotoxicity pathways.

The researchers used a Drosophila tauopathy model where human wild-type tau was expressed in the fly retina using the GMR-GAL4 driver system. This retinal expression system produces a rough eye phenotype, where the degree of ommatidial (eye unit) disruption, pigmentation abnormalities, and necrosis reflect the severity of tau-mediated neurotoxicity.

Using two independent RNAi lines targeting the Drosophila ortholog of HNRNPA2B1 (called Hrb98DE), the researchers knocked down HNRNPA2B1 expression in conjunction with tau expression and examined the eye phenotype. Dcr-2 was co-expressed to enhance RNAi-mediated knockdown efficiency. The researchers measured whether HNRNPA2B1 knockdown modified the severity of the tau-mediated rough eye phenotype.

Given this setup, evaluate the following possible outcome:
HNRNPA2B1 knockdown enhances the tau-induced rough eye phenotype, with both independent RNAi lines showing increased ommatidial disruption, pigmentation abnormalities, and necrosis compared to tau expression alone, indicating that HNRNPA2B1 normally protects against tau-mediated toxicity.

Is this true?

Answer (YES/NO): YES